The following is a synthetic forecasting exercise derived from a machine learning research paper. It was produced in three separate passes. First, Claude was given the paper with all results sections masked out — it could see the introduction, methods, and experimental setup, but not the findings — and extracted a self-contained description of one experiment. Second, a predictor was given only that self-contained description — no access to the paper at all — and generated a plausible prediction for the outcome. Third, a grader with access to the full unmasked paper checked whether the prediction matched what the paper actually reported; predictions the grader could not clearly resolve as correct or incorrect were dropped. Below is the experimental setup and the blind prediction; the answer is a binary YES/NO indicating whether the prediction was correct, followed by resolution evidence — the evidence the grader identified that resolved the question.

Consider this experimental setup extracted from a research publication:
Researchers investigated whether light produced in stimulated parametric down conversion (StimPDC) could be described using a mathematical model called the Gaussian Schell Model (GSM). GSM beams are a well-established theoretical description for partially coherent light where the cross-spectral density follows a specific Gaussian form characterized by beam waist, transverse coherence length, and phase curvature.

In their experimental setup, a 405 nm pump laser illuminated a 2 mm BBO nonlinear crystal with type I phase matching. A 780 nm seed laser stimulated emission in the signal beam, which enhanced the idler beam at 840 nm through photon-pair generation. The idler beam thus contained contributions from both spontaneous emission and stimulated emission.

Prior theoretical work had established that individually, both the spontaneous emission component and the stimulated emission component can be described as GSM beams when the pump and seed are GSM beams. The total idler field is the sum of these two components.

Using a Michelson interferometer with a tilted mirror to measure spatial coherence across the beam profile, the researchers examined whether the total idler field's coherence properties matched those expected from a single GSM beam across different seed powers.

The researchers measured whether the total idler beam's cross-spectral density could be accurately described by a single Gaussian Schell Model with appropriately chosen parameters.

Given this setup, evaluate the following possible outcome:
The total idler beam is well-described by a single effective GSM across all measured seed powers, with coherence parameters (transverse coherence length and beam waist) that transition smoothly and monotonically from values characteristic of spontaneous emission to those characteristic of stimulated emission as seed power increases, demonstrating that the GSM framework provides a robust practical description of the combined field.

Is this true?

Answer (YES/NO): NO